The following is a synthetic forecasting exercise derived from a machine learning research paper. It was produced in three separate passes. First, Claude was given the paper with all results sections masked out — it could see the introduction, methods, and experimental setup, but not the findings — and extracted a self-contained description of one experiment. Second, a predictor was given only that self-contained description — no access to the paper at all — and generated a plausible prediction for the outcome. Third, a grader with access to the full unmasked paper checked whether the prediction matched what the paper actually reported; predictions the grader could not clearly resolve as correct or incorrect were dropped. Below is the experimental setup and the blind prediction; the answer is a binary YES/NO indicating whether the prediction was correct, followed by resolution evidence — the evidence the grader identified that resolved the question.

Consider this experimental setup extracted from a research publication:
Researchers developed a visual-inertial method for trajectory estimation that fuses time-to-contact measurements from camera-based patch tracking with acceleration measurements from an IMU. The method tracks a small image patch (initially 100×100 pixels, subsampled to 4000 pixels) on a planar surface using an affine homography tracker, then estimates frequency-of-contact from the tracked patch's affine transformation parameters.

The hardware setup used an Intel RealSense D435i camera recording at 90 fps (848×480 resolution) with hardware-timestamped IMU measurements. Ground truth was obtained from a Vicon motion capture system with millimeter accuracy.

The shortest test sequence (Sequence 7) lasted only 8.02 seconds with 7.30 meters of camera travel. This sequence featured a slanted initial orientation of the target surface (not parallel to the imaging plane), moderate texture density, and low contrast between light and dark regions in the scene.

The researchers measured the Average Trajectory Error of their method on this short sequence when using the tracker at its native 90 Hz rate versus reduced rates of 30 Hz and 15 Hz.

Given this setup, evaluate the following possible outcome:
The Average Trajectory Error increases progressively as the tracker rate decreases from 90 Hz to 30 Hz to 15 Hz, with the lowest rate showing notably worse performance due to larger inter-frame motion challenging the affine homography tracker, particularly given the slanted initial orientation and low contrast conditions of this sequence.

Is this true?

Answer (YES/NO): NO